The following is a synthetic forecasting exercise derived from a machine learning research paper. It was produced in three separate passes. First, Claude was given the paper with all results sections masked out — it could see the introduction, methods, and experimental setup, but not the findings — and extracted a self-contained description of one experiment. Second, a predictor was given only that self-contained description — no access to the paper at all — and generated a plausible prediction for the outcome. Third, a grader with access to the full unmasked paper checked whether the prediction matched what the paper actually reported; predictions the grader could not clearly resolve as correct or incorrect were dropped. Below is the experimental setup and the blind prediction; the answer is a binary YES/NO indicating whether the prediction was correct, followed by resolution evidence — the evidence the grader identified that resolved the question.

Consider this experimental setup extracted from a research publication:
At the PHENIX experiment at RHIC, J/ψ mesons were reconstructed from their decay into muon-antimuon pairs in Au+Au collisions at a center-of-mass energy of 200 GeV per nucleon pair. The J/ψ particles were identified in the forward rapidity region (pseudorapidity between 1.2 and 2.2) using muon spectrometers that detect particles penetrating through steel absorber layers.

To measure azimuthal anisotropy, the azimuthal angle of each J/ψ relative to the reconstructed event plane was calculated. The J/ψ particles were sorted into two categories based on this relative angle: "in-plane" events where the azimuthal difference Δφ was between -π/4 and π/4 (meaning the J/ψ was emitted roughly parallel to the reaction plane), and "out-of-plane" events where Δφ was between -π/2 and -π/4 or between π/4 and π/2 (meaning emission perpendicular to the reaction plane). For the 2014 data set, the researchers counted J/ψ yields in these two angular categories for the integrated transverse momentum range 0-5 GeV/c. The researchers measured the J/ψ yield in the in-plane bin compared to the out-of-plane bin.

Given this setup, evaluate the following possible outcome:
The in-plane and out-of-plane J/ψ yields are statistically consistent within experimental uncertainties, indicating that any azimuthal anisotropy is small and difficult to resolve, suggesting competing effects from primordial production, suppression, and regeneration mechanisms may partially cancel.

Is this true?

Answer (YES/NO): YES